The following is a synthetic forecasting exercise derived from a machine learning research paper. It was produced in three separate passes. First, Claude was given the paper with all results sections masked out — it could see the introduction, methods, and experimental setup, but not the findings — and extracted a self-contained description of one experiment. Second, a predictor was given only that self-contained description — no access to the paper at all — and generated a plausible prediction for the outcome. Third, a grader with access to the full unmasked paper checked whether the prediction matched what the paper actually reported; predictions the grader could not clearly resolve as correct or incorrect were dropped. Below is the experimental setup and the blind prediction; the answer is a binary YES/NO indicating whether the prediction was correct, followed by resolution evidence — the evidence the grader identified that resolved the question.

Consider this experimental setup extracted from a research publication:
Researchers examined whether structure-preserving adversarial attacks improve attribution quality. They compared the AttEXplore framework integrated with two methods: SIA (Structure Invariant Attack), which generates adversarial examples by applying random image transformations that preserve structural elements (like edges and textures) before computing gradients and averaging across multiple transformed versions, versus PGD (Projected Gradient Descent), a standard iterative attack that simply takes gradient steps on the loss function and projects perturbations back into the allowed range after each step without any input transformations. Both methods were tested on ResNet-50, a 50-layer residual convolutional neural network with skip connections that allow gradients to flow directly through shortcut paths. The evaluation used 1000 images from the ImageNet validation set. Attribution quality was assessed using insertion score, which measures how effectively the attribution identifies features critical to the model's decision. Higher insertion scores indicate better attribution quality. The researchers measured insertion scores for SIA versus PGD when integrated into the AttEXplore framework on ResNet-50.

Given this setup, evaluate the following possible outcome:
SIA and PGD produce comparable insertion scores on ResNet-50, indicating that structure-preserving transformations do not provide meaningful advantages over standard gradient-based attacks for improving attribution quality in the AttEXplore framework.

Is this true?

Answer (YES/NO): NO